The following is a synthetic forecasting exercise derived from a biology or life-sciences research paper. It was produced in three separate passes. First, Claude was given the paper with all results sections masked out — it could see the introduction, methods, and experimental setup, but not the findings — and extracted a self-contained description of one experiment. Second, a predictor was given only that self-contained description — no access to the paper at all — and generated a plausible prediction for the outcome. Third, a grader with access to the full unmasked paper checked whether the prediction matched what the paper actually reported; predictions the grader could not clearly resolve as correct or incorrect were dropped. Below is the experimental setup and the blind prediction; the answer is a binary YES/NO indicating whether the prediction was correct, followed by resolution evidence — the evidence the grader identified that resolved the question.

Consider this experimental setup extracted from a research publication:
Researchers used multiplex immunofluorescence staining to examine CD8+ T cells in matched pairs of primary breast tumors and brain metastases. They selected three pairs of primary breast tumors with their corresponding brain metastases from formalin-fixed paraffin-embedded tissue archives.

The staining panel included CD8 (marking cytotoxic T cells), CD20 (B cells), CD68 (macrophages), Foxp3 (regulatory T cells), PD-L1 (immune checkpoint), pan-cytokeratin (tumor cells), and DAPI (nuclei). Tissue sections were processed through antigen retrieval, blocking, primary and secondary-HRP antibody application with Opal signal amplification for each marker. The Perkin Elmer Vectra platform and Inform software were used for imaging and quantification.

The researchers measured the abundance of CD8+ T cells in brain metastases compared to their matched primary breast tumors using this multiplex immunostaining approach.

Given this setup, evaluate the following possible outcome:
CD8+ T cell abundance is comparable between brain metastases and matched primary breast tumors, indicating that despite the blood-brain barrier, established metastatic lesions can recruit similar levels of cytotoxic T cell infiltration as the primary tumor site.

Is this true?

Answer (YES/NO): NO